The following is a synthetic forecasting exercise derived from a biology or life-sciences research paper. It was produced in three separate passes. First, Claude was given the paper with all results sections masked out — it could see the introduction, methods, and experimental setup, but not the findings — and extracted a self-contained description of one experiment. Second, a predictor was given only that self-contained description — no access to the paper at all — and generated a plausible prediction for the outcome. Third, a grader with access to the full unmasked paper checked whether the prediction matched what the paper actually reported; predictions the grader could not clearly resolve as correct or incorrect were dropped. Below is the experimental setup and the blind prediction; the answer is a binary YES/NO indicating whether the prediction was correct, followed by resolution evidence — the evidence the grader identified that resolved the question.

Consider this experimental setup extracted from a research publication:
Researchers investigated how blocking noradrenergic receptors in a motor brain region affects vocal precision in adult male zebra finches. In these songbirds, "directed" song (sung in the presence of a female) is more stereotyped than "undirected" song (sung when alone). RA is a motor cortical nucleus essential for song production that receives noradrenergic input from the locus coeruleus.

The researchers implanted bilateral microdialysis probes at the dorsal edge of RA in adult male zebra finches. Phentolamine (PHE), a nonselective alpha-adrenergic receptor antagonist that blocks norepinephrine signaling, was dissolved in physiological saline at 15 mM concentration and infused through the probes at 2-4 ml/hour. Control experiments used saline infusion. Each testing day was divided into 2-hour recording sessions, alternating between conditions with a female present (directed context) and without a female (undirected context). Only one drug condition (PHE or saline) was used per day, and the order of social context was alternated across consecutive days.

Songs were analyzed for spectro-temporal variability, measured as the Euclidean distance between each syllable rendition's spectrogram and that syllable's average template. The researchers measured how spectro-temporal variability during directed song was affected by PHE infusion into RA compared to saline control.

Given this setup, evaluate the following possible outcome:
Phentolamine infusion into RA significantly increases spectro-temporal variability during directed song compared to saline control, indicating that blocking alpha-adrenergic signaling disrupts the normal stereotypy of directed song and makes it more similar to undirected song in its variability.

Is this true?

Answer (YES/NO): YES